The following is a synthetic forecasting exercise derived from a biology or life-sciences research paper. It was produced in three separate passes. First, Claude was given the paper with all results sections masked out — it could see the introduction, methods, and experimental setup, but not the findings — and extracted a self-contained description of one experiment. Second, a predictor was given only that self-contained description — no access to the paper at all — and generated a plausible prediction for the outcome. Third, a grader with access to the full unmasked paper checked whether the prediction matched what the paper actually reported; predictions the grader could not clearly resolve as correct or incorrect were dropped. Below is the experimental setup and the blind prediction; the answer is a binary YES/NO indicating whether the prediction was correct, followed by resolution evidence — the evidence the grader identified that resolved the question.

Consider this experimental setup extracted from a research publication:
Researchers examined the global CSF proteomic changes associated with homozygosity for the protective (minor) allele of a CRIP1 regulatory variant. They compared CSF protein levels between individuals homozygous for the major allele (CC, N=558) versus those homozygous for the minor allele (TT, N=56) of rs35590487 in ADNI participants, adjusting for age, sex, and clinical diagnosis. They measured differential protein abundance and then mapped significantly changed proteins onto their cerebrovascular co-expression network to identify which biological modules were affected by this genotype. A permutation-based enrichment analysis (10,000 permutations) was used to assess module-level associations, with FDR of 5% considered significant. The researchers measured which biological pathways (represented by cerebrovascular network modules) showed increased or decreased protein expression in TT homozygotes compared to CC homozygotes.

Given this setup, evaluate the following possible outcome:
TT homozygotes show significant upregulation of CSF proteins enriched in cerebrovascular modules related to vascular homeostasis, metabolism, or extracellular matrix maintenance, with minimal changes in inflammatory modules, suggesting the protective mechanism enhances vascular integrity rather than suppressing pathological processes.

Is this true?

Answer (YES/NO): NO